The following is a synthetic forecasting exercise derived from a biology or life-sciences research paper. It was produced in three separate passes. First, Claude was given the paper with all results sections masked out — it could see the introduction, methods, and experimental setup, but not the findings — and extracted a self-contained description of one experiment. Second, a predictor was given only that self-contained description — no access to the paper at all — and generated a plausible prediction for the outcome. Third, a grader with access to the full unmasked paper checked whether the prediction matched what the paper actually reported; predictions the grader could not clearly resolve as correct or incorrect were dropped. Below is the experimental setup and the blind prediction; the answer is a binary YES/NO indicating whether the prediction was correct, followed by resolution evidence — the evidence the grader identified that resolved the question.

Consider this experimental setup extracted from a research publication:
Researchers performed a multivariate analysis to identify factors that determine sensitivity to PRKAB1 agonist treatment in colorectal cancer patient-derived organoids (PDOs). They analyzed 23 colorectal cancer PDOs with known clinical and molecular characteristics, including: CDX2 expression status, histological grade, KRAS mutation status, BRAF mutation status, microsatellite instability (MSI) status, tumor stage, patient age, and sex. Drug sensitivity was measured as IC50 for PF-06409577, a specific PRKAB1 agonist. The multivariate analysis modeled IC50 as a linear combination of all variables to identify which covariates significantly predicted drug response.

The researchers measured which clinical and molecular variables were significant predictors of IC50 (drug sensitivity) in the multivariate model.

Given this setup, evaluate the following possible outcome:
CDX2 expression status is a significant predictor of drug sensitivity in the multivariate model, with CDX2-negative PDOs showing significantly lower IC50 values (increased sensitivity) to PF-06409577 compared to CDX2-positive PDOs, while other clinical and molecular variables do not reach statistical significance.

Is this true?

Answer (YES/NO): NO